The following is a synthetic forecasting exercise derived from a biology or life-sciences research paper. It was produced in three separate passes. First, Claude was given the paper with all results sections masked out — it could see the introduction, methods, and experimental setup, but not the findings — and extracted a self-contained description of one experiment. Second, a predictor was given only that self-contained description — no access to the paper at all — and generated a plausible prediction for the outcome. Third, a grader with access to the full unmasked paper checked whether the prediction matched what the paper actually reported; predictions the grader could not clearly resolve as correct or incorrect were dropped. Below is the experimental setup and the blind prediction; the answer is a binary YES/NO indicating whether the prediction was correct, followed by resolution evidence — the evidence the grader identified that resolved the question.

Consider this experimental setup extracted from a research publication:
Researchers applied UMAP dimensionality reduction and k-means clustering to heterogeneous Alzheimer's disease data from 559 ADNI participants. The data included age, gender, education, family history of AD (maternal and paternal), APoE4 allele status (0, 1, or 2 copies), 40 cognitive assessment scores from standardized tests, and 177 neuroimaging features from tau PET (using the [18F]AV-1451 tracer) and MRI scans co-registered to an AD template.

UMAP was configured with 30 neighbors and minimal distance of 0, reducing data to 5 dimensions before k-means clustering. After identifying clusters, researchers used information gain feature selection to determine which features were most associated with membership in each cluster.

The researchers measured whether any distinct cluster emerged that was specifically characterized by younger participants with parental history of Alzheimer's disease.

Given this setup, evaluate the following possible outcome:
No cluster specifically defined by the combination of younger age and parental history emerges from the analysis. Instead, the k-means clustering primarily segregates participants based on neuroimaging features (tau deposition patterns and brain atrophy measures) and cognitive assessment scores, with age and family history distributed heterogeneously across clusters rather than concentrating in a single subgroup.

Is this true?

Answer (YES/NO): NO